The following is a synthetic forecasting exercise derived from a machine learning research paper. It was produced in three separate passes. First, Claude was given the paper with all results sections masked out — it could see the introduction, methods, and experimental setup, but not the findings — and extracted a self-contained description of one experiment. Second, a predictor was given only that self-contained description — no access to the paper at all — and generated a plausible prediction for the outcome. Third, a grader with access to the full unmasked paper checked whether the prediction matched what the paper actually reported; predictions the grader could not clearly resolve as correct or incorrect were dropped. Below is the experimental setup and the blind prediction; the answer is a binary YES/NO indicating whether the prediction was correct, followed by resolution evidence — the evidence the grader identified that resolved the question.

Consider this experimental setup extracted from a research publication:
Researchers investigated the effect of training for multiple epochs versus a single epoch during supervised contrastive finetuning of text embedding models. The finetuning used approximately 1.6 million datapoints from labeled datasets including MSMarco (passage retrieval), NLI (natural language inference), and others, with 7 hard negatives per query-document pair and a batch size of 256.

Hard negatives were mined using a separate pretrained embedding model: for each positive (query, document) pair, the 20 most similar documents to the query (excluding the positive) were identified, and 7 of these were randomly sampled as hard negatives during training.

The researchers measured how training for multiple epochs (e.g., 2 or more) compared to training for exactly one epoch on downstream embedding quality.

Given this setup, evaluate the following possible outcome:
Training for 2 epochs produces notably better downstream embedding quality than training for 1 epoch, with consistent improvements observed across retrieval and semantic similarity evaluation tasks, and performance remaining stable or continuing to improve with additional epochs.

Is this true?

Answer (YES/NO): NO